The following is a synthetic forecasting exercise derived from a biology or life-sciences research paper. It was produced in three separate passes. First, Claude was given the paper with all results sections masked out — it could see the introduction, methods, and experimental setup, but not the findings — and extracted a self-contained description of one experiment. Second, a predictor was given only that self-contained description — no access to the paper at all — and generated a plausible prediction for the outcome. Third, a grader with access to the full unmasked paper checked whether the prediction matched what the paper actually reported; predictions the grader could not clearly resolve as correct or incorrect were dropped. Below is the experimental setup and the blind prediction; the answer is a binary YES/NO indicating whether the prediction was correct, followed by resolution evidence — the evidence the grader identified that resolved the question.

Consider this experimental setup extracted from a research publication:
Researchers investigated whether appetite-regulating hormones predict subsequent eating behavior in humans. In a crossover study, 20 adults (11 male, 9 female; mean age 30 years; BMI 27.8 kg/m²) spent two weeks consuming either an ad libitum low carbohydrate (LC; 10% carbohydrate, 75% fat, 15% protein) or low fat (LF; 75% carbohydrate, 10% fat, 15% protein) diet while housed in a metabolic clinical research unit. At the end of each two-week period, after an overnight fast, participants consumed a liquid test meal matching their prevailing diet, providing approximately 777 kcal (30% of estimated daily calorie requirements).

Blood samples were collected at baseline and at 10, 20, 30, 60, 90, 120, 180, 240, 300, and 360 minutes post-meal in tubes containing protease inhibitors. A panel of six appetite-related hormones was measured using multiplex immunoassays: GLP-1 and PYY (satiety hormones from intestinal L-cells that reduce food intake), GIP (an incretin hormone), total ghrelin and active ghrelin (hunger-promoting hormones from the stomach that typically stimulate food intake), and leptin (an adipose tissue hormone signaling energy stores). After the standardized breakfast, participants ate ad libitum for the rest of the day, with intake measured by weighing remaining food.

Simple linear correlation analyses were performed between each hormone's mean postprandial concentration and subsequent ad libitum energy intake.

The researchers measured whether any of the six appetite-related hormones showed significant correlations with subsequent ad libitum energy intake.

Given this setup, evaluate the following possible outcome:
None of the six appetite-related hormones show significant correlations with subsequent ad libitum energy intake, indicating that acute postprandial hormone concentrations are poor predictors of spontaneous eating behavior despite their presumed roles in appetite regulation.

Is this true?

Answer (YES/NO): YES